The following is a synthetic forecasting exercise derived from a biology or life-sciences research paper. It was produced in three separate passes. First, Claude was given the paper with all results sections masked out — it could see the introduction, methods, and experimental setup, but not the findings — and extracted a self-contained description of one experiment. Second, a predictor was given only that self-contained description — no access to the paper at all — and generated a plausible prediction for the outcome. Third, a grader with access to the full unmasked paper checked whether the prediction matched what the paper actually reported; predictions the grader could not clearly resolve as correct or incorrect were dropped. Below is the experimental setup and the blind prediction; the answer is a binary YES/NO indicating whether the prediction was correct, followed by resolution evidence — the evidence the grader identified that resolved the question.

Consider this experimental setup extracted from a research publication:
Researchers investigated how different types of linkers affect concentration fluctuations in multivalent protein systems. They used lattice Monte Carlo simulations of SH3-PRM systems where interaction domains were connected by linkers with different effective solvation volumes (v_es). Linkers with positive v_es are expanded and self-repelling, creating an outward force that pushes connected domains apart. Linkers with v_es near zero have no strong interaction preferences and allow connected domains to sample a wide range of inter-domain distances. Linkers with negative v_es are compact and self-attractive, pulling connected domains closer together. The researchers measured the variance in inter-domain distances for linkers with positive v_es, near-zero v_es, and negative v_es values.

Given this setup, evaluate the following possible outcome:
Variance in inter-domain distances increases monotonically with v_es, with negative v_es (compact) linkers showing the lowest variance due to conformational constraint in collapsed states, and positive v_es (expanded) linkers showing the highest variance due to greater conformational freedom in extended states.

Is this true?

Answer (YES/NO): NO